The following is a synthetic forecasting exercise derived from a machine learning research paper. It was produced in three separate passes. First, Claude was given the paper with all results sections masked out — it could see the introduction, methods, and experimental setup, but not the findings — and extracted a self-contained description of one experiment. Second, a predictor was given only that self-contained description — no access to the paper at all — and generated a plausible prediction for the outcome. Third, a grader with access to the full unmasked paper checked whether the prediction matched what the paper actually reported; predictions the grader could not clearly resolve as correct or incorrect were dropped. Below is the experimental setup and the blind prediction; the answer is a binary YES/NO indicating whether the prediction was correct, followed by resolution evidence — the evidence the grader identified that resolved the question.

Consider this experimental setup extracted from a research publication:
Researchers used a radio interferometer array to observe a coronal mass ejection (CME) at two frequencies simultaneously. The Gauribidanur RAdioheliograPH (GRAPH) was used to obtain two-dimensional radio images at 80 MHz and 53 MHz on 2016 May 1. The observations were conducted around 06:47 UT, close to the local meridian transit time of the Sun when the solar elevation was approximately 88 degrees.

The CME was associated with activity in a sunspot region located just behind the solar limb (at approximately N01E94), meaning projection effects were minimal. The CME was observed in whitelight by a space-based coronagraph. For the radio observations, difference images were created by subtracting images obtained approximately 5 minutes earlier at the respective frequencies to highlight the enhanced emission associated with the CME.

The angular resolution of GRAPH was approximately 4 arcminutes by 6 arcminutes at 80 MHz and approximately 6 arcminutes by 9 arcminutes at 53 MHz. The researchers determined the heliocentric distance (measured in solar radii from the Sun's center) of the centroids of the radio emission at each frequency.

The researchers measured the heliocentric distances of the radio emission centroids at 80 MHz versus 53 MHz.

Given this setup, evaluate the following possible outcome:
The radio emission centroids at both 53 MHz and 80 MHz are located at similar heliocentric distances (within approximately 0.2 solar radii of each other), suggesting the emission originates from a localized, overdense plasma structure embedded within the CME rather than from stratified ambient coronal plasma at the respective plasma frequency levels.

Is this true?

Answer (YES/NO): NO